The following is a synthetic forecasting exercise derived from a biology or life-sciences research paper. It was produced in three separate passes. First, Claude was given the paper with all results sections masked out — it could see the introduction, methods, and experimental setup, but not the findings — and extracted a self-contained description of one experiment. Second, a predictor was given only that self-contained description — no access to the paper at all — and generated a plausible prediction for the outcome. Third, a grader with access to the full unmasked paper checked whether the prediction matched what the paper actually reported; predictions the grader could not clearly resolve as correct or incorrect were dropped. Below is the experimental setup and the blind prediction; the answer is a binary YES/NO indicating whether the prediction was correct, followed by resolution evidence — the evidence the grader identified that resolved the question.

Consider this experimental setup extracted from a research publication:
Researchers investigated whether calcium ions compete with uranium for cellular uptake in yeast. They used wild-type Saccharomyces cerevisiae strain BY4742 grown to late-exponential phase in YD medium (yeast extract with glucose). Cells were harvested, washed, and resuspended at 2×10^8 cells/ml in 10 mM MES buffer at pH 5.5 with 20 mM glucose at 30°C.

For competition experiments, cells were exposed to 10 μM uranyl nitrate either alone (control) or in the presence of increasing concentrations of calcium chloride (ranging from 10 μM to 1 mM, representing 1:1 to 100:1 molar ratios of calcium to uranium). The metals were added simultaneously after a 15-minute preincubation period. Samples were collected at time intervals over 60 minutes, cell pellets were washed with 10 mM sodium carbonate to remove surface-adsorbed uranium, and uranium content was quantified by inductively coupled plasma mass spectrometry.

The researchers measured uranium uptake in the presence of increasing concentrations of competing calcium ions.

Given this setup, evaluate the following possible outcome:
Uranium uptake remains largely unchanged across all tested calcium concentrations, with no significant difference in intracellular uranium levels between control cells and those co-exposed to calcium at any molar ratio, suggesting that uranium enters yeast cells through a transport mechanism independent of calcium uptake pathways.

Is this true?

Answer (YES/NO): NO